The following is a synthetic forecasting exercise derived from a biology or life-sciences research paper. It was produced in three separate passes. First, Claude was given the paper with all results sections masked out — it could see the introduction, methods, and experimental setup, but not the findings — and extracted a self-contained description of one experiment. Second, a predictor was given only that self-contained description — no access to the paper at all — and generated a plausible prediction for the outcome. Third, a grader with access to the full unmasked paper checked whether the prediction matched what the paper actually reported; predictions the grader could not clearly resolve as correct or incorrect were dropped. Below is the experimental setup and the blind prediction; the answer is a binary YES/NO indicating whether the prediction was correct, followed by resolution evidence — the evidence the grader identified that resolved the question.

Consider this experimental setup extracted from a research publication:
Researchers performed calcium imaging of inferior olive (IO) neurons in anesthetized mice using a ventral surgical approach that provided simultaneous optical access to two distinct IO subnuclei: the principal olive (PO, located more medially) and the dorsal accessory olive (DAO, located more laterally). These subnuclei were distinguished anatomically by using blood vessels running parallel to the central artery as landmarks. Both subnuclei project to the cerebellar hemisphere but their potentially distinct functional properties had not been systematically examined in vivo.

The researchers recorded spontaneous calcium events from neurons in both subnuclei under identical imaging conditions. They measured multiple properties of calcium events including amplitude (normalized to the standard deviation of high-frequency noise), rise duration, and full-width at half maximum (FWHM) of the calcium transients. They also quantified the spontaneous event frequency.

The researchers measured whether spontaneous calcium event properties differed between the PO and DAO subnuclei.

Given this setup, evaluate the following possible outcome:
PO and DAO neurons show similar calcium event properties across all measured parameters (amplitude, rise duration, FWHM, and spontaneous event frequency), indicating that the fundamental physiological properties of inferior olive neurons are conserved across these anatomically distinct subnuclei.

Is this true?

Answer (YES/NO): NO